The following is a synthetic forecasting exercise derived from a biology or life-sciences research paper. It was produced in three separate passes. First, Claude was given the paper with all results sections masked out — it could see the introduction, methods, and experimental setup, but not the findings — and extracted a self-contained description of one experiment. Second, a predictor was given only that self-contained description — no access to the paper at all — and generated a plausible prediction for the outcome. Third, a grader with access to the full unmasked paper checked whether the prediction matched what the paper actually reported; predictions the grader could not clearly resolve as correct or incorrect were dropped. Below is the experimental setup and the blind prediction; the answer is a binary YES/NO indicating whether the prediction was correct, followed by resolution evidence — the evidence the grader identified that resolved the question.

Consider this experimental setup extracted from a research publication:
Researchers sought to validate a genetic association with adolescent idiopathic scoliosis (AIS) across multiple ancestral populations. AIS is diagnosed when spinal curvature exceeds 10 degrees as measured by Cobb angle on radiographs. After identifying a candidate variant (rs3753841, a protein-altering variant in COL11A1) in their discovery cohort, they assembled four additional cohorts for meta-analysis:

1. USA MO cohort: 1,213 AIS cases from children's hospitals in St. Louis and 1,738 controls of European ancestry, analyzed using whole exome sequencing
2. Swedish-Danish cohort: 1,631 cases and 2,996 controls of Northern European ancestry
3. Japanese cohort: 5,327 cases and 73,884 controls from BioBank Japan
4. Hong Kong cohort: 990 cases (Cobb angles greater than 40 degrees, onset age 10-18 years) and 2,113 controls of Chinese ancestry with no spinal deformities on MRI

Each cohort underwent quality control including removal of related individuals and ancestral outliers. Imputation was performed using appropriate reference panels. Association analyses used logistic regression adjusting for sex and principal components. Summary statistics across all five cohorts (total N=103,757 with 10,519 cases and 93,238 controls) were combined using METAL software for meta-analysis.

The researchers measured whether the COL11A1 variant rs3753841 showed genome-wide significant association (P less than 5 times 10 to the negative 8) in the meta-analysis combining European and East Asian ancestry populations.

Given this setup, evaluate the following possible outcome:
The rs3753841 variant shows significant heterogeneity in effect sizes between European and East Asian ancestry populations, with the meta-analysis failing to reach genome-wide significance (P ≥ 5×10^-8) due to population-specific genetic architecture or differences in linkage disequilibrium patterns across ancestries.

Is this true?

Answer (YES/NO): NO